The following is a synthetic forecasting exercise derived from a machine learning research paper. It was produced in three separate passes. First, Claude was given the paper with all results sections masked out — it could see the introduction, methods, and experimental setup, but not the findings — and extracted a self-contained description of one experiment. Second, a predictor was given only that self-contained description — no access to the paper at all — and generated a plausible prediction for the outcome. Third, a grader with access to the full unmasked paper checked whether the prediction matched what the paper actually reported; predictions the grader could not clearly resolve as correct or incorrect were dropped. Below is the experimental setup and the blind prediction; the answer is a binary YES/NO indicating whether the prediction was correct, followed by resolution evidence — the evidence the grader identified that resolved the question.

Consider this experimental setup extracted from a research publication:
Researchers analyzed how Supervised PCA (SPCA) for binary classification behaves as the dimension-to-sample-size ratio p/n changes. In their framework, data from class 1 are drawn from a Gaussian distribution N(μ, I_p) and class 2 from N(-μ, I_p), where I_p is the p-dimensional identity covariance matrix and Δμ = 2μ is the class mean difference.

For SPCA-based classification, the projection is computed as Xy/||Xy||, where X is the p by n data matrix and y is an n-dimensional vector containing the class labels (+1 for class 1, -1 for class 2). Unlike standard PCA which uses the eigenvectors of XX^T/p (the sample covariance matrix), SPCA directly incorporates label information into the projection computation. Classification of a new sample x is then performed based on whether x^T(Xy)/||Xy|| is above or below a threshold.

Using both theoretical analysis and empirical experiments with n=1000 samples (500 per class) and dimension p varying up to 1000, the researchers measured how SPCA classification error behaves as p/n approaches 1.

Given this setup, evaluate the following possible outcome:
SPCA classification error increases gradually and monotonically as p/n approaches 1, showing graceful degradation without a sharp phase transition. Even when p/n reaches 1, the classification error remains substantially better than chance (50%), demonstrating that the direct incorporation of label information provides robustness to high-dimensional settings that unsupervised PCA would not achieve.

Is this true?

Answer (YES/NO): YES